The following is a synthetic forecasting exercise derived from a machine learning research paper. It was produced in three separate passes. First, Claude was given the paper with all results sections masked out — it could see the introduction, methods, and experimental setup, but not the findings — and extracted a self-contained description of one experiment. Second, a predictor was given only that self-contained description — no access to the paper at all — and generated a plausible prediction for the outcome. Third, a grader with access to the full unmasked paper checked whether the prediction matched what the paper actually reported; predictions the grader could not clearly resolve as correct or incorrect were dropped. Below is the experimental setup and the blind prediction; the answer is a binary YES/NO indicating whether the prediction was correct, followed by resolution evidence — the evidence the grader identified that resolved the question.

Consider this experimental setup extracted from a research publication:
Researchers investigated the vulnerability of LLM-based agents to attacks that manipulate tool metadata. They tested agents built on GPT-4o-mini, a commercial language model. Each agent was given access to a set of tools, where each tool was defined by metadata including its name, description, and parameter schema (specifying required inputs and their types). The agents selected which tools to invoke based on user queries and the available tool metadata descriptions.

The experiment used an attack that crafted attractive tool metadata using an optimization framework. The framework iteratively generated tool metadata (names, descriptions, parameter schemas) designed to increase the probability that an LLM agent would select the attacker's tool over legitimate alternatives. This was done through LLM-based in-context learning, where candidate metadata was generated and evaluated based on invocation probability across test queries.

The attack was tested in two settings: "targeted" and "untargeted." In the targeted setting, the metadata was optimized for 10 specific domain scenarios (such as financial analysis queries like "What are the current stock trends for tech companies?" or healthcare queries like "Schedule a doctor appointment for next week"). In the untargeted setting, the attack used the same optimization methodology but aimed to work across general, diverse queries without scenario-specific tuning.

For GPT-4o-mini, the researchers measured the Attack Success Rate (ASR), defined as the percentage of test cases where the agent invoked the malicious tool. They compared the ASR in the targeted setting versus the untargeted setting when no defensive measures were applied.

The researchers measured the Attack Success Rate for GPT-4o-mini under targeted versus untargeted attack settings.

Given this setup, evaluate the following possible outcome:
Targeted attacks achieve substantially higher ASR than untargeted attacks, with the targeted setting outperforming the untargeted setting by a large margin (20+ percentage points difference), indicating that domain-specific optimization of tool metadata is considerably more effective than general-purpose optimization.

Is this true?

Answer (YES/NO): YES